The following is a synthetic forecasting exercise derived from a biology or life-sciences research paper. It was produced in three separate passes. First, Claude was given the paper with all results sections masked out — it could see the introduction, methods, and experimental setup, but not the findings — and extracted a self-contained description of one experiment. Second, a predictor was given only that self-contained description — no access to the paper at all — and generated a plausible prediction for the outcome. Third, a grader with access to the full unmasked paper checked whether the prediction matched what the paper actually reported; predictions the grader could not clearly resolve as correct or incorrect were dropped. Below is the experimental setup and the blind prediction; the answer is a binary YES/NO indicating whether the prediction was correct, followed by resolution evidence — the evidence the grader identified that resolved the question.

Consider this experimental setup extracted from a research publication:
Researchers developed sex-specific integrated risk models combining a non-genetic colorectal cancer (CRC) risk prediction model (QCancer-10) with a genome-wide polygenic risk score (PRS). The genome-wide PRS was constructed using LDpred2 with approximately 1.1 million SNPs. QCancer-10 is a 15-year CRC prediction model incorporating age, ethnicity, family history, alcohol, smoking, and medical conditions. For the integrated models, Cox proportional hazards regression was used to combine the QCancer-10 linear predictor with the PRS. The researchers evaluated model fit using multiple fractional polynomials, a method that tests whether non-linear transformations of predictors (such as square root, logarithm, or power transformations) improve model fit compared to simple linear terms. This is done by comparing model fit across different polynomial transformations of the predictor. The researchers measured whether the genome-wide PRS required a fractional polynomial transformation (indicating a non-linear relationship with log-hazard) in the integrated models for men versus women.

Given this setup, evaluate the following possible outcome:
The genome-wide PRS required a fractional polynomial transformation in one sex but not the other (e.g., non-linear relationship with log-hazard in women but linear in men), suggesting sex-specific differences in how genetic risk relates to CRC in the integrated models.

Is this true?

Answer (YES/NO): YES